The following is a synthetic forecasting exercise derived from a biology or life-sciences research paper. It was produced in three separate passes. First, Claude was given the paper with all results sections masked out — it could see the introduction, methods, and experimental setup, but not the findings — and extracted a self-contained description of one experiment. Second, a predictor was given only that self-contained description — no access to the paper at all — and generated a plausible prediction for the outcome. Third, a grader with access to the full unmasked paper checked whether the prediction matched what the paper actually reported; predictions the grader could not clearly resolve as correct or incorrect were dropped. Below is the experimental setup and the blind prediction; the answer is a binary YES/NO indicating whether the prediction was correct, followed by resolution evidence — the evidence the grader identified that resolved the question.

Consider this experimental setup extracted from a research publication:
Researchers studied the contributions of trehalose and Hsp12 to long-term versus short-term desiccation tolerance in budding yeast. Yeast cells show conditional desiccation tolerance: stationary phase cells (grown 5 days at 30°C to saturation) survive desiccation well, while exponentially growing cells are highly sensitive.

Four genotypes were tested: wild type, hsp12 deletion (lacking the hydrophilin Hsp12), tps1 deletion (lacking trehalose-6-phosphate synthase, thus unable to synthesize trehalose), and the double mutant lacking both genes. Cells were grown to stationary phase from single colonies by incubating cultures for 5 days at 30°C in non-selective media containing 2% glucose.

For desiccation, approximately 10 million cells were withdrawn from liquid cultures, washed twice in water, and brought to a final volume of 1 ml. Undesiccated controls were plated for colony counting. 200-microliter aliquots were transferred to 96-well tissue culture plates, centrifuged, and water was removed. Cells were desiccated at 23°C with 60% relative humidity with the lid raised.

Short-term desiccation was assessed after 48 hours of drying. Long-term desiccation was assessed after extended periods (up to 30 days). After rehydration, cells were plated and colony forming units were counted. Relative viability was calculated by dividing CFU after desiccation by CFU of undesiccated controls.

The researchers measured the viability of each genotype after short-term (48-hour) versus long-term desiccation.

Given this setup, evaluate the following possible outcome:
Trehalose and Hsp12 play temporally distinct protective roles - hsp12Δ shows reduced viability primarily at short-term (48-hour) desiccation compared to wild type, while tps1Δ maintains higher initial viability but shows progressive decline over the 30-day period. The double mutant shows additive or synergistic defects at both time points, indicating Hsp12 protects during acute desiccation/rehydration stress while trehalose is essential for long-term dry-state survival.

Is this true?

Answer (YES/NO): NO